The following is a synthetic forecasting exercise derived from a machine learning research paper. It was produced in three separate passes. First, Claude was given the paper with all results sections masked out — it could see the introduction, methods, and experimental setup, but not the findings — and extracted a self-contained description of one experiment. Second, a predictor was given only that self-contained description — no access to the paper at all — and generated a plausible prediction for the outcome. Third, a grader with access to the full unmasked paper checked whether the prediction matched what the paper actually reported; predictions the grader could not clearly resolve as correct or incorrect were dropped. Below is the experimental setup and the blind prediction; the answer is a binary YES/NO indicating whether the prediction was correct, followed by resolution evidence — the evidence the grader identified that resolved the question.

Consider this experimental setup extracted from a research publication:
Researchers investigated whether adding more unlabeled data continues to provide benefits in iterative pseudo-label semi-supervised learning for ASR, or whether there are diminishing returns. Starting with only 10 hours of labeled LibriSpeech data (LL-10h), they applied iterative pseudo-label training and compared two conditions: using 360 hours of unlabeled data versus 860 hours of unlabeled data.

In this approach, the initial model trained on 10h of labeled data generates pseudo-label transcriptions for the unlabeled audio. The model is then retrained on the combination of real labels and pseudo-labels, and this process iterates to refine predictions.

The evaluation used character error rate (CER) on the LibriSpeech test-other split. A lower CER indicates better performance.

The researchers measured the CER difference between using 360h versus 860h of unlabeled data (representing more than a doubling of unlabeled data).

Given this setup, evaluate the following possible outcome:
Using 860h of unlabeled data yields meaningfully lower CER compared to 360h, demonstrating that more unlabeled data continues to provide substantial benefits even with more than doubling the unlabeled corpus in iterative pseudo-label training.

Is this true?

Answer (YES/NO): NO